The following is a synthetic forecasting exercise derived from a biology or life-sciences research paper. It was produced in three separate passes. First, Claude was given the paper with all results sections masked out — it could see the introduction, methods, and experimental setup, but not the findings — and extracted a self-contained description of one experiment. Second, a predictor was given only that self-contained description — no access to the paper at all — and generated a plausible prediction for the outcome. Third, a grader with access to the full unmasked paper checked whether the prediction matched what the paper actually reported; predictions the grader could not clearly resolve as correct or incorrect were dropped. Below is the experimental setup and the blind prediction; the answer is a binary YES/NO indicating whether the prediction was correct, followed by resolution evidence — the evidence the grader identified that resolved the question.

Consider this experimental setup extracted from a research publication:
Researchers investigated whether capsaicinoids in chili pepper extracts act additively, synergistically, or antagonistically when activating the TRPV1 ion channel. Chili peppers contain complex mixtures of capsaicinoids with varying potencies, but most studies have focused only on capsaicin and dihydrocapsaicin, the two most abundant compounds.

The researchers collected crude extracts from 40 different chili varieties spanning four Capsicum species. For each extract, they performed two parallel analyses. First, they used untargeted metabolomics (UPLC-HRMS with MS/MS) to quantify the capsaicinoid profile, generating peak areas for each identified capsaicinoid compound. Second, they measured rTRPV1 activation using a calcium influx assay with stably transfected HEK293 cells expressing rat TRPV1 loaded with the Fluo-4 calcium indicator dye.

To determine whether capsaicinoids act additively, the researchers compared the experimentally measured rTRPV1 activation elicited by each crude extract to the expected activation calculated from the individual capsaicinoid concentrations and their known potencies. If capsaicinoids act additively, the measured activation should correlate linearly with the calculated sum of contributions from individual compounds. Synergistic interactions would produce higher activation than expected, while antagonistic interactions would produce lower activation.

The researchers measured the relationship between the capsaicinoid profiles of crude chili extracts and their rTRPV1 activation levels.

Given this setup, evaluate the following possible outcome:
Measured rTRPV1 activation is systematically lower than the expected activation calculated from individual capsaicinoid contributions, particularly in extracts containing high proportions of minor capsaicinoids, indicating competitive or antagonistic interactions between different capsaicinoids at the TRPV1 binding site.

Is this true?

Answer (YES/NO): NO